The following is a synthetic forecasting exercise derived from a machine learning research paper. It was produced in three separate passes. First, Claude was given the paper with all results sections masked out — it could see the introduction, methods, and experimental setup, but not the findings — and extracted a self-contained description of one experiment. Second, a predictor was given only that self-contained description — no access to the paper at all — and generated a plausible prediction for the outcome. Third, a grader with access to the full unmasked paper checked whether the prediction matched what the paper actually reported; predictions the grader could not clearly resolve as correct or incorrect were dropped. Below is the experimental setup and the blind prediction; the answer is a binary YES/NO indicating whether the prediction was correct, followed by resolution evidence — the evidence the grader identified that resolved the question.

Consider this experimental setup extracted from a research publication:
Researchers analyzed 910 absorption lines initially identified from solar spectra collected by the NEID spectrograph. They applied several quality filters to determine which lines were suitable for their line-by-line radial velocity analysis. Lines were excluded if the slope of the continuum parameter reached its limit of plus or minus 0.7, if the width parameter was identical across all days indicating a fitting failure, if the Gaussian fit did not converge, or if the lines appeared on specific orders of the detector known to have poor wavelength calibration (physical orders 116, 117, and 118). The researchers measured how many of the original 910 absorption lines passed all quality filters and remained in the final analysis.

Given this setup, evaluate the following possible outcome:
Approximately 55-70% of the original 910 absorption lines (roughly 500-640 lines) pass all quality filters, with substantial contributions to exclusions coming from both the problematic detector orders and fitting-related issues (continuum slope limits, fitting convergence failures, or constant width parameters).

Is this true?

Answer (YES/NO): NO